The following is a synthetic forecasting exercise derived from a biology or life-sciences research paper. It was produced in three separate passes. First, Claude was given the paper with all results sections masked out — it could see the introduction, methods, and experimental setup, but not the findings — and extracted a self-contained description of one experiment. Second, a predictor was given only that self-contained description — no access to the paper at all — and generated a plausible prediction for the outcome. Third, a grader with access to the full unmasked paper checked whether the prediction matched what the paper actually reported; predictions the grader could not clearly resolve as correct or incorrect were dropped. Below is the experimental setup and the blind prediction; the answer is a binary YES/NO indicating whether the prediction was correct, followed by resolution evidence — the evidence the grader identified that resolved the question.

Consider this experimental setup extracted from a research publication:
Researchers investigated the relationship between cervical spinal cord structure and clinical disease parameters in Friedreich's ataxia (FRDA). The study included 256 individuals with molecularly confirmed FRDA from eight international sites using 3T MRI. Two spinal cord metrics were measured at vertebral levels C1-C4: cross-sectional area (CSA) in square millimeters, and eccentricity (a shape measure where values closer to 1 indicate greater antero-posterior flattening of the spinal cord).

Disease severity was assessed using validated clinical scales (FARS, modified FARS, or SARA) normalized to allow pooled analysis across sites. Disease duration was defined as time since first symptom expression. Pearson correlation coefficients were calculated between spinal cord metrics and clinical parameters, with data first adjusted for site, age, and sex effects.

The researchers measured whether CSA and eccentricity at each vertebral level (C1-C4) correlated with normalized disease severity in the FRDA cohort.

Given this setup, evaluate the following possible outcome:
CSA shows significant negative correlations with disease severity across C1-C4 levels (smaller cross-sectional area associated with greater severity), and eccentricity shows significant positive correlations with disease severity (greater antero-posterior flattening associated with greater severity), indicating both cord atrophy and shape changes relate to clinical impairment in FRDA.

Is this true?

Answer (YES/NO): NO